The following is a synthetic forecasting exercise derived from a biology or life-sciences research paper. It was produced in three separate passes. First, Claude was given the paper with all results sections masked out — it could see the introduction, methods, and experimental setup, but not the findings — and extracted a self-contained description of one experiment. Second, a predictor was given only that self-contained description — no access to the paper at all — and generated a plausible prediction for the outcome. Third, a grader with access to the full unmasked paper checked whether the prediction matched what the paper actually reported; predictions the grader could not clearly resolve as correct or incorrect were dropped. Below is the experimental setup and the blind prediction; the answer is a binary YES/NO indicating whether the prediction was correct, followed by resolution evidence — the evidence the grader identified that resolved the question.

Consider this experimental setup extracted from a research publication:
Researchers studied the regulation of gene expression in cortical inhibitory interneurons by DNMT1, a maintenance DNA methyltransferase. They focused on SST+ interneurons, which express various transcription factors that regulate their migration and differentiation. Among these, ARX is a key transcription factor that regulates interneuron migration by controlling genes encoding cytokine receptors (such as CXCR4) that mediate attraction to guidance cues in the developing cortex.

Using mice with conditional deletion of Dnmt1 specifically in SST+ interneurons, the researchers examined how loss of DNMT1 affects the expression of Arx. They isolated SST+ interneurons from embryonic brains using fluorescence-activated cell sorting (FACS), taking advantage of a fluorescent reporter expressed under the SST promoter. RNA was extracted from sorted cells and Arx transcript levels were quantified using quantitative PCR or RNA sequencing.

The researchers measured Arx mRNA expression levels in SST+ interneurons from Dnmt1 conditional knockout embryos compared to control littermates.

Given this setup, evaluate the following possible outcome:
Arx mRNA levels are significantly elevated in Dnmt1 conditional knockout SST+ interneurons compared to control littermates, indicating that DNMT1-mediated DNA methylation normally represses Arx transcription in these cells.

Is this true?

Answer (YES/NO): YES